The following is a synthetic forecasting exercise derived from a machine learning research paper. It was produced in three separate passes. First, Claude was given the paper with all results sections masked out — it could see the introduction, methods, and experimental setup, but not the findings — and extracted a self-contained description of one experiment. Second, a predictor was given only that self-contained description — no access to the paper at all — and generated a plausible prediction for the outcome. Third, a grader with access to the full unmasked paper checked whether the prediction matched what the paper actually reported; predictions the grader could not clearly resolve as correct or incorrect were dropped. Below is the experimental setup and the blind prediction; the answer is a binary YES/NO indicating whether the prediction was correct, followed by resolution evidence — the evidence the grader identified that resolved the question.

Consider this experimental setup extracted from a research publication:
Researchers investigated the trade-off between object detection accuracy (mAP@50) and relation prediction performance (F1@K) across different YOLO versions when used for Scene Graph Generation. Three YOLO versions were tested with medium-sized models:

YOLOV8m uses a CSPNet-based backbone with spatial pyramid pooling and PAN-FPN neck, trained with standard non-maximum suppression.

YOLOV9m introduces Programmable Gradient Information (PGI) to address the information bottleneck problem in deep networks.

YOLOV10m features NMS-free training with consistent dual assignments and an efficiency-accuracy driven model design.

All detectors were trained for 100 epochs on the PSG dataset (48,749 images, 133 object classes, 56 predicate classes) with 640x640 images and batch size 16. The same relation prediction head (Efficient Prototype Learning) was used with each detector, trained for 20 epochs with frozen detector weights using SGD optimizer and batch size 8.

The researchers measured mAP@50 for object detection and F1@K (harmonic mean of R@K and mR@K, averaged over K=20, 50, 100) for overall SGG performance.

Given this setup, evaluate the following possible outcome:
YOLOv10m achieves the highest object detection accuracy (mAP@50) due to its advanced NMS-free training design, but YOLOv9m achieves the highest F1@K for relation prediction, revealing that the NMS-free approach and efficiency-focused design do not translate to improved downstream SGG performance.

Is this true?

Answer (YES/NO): NO